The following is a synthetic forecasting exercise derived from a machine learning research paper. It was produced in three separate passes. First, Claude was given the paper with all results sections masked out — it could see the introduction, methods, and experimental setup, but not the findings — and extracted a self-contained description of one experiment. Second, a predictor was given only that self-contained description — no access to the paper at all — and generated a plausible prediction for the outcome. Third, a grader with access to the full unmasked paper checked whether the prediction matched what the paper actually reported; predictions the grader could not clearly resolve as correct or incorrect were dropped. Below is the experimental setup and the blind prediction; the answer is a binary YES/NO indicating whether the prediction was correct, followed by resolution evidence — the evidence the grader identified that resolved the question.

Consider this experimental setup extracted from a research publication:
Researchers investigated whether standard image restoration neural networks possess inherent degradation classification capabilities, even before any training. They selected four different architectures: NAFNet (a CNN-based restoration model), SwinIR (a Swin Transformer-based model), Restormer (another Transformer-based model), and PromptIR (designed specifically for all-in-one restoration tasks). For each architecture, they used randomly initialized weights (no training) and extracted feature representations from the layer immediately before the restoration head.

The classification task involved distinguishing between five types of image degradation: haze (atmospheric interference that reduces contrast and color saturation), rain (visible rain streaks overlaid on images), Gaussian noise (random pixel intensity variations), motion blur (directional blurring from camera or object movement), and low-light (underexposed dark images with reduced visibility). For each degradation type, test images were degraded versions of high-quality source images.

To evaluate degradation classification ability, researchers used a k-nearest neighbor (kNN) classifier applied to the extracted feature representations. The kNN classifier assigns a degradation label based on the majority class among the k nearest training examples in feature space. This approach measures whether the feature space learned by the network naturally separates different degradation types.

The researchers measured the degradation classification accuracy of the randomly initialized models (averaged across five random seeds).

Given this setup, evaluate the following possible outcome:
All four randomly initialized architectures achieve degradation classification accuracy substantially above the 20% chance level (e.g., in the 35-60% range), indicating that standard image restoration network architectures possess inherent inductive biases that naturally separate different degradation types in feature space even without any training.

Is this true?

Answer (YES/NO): YES